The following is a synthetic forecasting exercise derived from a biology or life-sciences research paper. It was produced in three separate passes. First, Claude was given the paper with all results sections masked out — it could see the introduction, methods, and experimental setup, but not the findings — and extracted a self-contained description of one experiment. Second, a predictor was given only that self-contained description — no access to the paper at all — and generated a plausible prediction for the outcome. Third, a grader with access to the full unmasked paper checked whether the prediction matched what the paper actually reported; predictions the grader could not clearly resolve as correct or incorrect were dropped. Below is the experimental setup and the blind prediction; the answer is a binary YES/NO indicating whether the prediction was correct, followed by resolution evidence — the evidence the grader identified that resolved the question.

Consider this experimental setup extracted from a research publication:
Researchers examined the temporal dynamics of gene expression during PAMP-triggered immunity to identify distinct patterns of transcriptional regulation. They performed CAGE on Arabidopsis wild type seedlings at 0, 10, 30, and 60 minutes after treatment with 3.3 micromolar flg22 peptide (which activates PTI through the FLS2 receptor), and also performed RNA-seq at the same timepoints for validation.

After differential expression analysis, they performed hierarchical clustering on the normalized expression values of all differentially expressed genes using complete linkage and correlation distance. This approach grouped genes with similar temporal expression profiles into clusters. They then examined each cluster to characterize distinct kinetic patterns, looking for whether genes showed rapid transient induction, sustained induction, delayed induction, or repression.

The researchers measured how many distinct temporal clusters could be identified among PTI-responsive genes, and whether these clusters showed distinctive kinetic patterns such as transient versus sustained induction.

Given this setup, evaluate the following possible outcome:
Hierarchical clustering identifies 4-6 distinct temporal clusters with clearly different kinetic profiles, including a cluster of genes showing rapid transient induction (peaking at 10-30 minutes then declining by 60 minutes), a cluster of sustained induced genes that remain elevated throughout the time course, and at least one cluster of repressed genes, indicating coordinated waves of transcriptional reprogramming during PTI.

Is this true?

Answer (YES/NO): YES